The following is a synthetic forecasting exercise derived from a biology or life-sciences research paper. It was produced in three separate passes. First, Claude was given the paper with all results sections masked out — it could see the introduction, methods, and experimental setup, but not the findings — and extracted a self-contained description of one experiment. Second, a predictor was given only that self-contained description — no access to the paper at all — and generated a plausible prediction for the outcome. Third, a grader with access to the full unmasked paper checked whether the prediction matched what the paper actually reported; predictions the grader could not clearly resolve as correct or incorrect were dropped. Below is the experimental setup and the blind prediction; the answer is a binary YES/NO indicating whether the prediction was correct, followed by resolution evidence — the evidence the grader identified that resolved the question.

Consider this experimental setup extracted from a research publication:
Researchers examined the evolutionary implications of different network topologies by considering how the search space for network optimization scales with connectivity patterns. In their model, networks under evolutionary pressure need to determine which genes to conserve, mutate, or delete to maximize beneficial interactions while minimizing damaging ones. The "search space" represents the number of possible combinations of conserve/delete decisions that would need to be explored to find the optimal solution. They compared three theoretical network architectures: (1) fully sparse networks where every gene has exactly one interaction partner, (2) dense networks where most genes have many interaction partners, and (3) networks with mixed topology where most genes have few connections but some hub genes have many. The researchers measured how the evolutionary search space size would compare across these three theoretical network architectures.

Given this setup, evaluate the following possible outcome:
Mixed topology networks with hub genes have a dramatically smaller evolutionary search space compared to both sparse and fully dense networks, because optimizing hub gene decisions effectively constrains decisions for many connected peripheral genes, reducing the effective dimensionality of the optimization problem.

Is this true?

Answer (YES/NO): NO